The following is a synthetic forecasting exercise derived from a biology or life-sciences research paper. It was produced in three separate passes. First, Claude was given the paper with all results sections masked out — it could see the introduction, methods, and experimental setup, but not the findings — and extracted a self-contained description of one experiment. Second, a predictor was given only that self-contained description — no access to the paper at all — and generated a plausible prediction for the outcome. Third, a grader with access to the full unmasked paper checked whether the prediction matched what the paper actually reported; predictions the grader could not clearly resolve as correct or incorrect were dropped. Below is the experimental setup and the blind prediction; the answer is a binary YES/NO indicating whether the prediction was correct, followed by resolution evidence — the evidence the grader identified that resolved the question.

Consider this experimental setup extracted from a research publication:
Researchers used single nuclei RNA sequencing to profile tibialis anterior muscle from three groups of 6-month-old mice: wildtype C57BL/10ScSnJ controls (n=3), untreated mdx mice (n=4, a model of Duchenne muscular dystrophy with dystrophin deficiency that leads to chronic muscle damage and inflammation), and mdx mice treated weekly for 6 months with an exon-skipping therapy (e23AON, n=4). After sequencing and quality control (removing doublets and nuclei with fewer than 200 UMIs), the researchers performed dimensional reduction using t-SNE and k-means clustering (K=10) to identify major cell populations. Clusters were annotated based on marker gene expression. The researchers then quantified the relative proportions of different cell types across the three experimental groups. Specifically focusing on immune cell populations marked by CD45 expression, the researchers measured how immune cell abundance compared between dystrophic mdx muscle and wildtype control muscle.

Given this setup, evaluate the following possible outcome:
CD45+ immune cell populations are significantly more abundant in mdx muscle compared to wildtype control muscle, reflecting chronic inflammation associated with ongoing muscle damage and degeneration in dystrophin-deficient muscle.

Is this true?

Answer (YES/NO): YES